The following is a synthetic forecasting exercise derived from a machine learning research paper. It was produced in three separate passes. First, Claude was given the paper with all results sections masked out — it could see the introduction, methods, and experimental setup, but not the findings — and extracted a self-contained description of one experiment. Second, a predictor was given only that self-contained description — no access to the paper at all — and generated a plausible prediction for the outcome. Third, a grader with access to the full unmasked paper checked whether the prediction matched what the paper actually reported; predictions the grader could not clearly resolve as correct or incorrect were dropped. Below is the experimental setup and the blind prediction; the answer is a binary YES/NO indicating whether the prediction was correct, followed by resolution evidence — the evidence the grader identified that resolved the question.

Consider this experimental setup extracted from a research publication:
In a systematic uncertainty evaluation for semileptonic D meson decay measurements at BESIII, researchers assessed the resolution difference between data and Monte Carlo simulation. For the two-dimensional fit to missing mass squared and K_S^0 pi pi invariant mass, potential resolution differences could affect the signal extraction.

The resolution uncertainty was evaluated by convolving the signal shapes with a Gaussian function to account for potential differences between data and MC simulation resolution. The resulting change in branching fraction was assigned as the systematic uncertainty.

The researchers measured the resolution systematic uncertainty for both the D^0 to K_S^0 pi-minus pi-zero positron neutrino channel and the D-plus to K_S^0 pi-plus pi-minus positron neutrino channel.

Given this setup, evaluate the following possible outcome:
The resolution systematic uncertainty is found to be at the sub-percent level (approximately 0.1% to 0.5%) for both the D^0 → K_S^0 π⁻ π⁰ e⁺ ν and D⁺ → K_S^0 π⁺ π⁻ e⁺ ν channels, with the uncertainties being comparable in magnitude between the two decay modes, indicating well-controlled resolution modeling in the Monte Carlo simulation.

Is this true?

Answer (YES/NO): NO